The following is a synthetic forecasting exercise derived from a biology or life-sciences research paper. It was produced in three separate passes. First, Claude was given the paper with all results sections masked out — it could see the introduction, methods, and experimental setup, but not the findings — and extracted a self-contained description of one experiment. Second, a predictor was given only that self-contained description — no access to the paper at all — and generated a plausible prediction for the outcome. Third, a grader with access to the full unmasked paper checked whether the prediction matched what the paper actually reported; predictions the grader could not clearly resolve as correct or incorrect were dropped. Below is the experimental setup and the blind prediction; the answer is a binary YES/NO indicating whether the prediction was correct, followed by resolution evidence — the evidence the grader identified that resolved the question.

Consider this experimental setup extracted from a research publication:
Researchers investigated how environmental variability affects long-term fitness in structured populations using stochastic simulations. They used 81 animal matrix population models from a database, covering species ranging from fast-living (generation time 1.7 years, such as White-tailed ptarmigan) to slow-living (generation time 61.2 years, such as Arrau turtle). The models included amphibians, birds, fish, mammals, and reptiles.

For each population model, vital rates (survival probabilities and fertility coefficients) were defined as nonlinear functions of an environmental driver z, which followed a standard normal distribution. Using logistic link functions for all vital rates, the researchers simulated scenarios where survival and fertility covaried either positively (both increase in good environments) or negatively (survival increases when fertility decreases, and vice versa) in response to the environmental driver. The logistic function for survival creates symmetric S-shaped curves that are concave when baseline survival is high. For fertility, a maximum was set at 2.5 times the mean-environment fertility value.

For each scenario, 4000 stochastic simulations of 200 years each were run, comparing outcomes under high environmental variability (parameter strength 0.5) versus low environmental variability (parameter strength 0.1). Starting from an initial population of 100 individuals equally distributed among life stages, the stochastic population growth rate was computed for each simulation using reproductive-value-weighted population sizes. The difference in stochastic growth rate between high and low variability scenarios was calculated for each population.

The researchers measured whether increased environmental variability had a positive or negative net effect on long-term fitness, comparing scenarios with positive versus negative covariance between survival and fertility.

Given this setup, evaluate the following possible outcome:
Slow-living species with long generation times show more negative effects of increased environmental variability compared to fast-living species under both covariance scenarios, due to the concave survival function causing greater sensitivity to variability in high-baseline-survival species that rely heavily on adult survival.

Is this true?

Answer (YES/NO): NO